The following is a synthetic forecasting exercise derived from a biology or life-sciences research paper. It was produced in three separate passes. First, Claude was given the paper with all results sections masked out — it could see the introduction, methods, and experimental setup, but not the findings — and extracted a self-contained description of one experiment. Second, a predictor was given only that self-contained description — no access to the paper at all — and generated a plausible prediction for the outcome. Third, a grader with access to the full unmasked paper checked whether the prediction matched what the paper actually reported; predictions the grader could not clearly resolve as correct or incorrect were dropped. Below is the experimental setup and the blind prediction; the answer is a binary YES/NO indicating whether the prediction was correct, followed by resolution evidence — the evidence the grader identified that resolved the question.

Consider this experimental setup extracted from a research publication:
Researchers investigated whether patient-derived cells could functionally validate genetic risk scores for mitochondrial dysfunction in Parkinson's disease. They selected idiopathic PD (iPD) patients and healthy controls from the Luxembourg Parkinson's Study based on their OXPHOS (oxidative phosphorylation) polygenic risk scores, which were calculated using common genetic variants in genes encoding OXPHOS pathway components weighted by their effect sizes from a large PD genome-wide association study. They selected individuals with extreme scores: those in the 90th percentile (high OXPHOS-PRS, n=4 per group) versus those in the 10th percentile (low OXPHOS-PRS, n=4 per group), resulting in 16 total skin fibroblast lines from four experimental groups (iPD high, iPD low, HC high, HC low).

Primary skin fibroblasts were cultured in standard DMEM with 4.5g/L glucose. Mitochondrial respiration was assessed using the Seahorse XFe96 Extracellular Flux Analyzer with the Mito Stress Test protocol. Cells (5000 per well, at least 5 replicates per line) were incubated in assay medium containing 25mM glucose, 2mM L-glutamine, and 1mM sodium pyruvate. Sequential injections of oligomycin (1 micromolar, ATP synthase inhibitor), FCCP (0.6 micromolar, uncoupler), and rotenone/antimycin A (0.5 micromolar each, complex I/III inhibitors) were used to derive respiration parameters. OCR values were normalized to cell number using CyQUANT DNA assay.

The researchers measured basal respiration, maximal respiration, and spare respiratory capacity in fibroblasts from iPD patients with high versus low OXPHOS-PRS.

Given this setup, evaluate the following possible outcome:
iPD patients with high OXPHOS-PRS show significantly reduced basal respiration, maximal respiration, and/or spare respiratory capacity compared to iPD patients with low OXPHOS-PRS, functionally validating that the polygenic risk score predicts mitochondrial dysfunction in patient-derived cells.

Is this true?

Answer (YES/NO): NO